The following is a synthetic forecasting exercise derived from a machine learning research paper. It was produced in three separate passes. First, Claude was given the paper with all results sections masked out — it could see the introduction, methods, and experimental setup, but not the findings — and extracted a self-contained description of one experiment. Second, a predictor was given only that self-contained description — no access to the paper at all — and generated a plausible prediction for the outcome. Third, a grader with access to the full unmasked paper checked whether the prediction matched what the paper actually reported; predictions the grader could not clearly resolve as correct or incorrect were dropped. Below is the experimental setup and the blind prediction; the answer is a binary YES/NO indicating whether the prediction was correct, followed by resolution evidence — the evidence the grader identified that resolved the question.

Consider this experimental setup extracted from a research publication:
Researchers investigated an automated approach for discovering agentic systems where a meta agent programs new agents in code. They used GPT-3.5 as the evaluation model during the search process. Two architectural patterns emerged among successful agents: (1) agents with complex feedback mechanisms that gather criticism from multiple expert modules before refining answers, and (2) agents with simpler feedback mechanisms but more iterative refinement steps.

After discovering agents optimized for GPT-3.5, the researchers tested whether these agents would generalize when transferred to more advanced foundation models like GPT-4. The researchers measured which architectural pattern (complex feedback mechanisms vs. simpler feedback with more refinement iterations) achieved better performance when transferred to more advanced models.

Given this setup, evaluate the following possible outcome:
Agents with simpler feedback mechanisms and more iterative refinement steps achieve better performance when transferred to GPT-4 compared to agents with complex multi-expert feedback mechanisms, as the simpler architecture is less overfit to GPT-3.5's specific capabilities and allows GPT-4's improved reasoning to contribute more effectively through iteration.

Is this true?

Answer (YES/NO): YES